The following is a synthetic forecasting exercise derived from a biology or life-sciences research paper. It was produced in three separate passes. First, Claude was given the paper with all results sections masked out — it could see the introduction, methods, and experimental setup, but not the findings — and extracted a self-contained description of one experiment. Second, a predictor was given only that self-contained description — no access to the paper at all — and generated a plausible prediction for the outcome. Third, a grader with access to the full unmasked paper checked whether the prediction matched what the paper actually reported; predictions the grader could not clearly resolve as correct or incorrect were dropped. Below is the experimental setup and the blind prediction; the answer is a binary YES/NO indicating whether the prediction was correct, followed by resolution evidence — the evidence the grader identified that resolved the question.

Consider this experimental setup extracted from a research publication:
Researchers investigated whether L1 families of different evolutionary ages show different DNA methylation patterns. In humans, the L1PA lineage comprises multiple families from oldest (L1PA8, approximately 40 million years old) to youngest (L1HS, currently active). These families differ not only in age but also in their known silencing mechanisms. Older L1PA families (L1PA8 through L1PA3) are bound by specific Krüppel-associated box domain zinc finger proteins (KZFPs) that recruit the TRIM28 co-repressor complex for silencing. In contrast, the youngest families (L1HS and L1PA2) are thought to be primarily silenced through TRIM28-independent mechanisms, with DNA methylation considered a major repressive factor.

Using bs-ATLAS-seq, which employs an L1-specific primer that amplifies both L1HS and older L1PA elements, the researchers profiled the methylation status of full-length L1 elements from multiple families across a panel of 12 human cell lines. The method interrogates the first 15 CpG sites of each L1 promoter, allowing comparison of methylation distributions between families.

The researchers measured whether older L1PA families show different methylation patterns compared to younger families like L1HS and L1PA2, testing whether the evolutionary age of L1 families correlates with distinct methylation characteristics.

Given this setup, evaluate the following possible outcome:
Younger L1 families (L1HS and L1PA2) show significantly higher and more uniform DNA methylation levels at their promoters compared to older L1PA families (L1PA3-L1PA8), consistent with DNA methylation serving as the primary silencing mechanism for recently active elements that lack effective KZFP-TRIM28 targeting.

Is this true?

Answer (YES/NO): NO